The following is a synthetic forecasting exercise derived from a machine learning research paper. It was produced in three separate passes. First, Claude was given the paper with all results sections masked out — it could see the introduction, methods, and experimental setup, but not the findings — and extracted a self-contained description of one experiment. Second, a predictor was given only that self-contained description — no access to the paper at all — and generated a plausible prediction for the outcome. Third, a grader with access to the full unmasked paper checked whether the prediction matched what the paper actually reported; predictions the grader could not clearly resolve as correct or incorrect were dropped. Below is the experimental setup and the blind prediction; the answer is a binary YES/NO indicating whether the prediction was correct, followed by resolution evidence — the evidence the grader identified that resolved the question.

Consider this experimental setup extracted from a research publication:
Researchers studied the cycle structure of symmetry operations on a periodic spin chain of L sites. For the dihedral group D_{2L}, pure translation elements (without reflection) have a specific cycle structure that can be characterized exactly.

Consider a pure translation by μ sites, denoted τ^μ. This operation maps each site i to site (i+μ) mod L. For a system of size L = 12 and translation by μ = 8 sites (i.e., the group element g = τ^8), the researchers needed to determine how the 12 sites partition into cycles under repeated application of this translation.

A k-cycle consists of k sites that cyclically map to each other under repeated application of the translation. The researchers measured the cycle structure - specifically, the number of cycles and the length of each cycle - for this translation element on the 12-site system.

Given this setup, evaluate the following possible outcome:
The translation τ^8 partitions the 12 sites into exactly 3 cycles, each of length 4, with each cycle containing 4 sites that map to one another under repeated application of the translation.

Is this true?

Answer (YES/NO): NO